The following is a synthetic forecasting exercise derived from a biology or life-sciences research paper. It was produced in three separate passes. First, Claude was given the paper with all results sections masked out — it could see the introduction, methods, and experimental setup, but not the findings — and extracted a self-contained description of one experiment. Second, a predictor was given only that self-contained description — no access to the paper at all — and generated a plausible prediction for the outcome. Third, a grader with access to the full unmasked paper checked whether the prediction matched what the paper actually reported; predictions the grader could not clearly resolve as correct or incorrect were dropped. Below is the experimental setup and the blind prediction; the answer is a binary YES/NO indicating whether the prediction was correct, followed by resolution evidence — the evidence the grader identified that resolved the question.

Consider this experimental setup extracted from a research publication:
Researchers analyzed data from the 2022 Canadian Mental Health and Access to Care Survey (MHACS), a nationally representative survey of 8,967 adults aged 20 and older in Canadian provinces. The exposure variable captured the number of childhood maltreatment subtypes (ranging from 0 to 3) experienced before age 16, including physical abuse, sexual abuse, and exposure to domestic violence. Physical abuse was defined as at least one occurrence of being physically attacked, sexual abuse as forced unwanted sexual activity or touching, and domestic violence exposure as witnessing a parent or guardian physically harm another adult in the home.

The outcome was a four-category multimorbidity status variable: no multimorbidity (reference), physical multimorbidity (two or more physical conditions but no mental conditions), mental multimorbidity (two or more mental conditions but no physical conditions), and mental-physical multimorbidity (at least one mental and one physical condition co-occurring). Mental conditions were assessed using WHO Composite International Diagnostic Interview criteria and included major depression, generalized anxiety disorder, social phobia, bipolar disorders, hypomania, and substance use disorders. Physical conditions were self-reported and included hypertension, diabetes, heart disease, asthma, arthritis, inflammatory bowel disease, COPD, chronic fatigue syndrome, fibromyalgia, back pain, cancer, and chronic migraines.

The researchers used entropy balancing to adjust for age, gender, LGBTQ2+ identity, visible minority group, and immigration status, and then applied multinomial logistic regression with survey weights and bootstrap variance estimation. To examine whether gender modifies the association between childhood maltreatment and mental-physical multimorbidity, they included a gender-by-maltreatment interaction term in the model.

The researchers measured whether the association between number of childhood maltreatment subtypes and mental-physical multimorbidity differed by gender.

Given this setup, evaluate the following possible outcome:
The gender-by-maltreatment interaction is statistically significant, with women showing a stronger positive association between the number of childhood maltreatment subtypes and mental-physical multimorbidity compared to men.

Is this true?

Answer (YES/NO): NO